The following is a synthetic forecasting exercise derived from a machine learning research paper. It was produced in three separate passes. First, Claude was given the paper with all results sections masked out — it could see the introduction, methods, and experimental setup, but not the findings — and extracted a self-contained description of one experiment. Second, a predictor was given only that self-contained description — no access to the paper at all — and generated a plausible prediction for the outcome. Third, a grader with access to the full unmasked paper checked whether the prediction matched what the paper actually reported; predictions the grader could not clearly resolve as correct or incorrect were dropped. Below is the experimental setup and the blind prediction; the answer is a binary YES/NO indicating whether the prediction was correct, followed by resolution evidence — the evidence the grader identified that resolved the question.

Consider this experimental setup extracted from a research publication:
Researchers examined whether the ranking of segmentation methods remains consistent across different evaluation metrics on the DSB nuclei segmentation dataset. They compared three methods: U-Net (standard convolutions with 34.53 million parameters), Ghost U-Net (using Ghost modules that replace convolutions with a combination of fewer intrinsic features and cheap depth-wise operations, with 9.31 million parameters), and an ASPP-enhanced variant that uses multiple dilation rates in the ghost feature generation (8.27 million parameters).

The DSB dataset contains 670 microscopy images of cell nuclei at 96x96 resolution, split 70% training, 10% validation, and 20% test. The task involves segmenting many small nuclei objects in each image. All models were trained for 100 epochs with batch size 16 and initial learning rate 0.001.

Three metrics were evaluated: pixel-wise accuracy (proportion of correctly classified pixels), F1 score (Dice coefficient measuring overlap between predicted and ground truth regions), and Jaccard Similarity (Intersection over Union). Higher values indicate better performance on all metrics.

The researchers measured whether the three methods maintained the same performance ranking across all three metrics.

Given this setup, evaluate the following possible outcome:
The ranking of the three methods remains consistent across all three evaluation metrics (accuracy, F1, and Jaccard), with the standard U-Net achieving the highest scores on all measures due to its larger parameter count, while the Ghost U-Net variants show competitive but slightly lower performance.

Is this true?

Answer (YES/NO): NO